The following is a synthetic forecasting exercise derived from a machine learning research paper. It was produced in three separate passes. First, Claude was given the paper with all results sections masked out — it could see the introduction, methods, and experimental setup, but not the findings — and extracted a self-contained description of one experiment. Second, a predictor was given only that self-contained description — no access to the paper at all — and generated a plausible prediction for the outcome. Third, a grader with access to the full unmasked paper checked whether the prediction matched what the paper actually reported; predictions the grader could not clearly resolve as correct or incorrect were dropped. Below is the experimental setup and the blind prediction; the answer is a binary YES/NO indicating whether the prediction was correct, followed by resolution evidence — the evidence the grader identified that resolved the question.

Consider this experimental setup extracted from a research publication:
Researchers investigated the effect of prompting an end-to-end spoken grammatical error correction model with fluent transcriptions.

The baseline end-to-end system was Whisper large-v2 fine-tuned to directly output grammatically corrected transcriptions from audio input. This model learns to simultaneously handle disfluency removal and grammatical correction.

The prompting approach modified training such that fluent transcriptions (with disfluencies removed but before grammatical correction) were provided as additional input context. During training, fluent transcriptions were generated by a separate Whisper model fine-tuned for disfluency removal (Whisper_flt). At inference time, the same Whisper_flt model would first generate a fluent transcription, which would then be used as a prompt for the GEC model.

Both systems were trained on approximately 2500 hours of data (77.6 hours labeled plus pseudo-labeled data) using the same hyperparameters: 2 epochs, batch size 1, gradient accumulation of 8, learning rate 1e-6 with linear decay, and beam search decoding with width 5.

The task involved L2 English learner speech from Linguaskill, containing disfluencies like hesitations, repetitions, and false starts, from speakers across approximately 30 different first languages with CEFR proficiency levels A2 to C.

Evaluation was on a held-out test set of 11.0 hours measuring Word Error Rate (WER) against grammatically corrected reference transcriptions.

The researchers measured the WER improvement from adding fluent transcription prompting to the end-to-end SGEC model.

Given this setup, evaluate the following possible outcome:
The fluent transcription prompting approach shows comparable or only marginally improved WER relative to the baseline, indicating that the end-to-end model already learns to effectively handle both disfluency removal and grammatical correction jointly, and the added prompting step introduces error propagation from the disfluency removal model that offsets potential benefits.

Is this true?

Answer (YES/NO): NO